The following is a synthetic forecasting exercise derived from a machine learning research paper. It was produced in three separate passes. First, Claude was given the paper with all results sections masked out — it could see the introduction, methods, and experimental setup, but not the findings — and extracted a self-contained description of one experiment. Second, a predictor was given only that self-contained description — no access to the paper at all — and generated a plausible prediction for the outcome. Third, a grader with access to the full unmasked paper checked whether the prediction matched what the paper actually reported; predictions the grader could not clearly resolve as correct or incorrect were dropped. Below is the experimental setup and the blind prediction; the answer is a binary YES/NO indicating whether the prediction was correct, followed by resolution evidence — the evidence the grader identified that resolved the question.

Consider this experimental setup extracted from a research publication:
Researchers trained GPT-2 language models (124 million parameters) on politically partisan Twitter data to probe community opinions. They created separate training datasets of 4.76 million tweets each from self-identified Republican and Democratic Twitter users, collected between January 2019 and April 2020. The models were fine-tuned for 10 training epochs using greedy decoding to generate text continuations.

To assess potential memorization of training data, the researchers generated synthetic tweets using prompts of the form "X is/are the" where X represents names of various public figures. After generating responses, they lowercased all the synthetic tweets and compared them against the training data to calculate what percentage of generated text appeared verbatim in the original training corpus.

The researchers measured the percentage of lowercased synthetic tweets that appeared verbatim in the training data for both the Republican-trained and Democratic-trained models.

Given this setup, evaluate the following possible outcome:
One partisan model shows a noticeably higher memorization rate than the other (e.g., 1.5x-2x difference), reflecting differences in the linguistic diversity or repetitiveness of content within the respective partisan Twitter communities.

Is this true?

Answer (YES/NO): NO